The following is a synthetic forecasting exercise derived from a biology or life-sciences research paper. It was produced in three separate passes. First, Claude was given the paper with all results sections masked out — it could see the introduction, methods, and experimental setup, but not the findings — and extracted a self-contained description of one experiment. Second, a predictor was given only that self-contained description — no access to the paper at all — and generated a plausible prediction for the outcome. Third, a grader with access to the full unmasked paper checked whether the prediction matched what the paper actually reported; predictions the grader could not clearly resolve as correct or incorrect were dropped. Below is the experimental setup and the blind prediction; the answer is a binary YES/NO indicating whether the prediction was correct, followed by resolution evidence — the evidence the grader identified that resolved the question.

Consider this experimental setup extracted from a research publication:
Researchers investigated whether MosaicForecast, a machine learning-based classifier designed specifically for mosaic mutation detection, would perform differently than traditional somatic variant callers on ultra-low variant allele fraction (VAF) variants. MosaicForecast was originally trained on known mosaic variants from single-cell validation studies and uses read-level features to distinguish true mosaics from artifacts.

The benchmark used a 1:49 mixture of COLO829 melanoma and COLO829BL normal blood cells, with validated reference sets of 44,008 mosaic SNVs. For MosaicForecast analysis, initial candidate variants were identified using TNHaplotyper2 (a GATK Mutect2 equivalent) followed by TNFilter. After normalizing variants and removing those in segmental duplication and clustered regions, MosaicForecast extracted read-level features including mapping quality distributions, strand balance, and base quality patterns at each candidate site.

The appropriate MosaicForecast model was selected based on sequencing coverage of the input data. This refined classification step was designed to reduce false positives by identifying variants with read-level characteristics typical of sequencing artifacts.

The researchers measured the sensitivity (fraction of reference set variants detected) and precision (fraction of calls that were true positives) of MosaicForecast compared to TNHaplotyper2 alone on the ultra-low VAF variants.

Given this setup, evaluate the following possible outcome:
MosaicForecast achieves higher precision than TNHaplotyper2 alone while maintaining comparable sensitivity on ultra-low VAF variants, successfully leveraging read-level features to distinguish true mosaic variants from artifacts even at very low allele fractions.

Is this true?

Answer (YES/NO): YES